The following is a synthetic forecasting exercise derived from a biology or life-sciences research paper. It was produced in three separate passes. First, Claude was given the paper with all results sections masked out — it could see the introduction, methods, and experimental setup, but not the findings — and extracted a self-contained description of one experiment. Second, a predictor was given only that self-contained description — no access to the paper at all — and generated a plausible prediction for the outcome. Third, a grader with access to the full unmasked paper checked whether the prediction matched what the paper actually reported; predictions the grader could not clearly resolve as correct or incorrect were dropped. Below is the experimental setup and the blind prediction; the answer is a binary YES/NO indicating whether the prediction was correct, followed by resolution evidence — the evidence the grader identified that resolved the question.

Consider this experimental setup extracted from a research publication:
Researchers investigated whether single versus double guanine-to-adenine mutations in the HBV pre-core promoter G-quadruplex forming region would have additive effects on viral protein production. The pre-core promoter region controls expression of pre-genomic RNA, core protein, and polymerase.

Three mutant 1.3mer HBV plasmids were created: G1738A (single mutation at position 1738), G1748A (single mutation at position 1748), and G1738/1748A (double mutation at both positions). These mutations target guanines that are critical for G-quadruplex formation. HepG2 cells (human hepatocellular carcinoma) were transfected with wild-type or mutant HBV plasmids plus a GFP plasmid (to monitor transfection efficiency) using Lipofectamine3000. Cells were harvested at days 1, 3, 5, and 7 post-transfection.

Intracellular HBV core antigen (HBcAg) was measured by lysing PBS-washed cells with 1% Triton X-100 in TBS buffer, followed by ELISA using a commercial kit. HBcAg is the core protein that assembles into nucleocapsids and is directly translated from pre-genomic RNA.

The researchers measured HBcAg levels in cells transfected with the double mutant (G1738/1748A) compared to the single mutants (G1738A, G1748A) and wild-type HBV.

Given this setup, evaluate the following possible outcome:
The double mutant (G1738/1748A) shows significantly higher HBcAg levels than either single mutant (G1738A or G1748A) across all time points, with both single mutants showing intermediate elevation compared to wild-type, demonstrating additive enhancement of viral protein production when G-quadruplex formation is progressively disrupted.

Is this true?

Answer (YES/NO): NO